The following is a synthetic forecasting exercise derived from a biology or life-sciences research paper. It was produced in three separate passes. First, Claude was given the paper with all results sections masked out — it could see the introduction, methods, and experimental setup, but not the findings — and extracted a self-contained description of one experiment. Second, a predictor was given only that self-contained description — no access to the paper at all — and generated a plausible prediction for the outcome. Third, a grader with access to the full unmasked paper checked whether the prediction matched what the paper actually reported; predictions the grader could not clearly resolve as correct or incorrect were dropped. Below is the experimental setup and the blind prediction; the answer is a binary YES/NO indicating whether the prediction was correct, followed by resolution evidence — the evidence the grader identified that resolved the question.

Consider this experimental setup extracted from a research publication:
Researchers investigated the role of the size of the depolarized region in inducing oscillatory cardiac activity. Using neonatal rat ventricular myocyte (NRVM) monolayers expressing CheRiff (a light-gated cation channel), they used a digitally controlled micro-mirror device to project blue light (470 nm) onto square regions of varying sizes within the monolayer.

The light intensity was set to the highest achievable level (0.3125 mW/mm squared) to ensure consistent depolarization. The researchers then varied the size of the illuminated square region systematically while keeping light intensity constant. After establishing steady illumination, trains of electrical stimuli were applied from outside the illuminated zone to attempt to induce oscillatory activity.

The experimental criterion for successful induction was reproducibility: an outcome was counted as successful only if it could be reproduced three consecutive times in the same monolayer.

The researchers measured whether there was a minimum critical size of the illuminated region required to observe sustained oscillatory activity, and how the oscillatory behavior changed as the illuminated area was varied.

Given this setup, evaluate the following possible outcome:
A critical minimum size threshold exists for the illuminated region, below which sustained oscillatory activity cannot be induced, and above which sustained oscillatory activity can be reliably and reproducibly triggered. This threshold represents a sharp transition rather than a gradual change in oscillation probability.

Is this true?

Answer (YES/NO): NO